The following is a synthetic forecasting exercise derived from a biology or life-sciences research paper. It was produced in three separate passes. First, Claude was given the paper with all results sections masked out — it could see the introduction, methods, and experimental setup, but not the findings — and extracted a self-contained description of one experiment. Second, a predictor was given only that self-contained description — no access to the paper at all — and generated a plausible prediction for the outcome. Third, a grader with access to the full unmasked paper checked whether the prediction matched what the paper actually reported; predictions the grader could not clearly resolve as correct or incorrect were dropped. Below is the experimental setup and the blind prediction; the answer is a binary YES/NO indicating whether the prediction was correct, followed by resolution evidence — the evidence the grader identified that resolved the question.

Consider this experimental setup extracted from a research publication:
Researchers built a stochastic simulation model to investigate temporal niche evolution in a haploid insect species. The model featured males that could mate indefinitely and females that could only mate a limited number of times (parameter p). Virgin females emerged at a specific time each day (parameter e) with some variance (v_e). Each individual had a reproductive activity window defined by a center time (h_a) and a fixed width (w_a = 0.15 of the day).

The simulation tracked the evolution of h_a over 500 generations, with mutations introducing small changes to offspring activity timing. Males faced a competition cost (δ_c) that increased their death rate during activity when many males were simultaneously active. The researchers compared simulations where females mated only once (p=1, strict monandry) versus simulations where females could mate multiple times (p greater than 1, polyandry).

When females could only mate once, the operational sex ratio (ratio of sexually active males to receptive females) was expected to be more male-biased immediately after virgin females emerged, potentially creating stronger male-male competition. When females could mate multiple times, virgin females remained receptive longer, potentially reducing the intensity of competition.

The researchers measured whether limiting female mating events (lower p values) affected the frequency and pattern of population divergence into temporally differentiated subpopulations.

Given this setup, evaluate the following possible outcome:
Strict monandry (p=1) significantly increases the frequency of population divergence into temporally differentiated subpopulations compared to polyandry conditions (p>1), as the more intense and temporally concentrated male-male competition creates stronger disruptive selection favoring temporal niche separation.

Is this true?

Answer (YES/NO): YES